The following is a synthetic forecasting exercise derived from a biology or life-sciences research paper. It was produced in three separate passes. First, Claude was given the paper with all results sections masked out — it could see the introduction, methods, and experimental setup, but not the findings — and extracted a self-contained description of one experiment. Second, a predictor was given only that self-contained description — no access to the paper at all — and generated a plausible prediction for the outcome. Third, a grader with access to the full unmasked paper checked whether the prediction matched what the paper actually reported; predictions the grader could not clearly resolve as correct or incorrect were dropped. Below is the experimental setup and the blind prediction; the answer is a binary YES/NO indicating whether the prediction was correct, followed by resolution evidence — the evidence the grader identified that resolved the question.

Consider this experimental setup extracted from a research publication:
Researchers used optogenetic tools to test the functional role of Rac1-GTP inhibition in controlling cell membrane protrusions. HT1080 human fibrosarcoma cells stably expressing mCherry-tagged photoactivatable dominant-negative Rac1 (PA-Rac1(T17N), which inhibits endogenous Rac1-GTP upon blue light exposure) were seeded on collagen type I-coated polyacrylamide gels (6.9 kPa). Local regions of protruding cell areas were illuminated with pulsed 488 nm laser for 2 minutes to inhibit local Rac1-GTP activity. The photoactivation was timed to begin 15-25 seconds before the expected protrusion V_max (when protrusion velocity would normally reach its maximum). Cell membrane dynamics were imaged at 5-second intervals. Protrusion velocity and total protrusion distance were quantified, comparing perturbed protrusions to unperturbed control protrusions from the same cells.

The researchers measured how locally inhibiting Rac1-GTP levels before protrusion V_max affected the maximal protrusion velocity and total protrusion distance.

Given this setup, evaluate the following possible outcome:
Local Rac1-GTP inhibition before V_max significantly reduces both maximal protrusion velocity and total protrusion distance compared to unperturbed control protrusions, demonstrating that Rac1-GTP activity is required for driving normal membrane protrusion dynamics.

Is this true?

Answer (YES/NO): YES